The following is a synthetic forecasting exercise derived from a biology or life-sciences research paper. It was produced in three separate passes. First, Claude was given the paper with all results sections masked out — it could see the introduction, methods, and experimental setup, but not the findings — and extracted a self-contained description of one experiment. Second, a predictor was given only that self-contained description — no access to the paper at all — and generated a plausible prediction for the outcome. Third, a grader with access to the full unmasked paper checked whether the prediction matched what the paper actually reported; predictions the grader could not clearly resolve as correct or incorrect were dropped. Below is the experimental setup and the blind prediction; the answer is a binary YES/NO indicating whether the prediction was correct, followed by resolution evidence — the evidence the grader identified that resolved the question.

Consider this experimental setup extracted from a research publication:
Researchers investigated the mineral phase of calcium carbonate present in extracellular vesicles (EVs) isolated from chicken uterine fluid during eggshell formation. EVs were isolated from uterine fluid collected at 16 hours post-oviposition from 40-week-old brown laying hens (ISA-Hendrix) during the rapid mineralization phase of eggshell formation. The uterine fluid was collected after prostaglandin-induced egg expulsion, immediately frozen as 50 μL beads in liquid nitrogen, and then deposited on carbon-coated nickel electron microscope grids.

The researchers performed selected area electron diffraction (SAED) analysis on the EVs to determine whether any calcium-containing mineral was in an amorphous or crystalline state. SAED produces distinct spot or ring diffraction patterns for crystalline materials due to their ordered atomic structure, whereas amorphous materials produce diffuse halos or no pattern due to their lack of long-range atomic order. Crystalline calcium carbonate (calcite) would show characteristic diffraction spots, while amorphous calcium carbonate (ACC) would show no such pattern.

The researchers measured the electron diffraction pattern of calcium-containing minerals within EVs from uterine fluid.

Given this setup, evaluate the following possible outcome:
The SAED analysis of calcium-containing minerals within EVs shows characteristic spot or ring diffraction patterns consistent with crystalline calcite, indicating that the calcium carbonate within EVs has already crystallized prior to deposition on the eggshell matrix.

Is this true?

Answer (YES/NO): NO